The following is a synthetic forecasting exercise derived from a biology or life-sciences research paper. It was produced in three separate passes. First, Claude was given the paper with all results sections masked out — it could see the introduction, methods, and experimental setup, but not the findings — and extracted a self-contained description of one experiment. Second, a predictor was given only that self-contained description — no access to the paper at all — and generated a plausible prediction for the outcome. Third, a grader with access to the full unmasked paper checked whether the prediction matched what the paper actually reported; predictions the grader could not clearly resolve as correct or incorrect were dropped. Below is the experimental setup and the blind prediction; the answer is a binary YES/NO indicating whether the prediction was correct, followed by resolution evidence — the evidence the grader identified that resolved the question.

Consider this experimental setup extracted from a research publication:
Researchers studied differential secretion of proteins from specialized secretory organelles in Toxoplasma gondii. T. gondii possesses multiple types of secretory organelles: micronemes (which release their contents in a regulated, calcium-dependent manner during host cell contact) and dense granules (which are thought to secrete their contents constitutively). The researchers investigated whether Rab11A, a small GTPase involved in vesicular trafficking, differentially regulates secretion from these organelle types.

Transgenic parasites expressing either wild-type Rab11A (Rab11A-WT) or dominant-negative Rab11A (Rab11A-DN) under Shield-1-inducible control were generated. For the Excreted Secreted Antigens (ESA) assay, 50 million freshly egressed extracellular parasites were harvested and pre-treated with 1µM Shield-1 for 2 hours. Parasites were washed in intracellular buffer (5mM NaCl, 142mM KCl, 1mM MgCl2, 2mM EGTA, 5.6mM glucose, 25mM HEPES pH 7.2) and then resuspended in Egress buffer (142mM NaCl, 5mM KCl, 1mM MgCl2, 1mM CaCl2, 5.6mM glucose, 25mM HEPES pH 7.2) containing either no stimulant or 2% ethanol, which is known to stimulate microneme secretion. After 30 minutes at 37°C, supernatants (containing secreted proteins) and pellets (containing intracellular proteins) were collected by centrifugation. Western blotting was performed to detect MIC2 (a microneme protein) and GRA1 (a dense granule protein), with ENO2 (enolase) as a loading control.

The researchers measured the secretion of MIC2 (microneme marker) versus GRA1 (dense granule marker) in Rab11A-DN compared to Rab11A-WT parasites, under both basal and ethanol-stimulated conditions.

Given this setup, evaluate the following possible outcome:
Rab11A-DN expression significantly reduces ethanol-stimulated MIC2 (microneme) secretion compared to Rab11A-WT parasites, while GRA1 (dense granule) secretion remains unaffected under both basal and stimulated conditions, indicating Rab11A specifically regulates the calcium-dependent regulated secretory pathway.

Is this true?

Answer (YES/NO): NO